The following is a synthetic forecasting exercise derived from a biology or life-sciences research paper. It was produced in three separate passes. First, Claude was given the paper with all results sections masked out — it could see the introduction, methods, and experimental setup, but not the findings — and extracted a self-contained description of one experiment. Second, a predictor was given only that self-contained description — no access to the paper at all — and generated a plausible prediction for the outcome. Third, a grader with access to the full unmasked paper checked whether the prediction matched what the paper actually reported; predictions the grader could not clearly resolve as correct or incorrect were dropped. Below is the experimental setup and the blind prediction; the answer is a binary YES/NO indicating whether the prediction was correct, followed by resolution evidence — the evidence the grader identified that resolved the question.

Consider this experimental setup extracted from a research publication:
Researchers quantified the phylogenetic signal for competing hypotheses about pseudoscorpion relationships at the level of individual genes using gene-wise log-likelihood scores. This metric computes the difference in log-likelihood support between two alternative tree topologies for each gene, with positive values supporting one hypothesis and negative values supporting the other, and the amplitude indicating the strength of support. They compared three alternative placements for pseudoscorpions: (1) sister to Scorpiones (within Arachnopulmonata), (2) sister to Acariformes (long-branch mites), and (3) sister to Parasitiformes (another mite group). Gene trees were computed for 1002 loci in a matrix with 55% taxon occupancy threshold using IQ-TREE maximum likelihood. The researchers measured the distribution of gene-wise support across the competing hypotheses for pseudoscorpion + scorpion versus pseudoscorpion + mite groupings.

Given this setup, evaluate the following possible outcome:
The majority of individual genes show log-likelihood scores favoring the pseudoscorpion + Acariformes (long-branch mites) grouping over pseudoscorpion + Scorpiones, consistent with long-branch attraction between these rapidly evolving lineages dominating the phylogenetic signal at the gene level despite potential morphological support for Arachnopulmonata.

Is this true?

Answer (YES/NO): NO